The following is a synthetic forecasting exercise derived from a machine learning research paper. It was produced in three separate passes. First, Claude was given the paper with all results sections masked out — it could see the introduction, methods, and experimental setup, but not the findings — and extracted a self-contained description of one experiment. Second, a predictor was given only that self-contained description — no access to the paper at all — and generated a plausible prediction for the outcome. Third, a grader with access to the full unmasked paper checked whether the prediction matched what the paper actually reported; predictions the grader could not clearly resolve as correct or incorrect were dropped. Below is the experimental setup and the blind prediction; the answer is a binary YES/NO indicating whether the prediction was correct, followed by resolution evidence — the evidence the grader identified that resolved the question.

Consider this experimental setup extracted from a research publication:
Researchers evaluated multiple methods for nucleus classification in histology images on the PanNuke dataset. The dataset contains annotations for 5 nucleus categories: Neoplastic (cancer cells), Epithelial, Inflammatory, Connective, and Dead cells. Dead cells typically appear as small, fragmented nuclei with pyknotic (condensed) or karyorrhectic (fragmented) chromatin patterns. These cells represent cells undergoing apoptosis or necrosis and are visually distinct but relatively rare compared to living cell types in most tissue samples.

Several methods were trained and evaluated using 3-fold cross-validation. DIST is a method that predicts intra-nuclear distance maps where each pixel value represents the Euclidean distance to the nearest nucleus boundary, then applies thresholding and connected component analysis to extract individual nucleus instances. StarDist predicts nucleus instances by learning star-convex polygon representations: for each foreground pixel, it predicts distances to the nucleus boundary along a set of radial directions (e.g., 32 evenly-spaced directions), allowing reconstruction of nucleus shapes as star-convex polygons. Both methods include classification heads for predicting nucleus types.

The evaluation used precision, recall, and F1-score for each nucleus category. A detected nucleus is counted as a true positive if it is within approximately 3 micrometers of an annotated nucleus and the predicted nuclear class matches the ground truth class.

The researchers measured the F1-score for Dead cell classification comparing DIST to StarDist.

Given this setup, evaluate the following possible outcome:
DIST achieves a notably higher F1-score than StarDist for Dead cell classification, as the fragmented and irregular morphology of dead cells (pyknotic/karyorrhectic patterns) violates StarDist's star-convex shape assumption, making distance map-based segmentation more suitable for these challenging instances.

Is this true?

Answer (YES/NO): NO